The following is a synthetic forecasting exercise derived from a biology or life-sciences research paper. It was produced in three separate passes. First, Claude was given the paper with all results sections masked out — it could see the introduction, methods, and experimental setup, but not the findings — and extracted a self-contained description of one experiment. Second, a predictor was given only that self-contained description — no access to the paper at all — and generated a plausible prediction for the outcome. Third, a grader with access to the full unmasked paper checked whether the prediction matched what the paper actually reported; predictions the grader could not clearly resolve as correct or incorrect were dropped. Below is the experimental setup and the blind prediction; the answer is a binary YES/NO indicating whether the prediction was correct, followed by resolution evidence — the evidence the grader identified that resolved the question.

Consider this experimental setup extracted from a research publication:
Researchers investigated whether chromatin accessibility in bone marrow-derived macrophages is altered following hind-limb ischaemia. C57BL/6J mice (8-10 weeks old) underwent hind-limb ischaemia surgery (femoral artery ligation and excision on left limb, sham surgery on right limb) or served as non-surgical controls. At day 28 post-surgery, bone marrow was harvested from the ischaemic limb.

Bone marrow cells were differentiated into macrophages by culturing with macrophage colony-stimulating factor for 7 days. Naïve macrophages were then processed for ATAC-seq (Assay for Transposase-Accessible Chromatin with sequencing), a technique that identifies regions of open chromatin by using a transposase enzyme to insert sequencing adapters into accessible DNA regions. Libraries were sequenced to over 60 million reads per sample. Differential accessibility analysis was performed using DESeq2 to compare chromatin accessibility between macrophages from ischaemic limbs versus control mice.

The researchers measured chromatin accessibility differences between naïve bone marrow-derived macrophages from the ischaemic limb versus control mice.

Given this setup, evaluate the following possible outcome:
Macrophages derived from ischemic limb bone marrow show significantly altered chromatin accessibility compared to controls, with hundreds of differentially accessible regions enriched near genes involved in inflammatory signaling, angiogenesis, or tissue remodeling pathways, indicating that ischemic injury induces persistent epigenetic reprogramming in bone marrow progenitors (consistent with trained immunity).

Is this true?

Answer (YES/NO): NO